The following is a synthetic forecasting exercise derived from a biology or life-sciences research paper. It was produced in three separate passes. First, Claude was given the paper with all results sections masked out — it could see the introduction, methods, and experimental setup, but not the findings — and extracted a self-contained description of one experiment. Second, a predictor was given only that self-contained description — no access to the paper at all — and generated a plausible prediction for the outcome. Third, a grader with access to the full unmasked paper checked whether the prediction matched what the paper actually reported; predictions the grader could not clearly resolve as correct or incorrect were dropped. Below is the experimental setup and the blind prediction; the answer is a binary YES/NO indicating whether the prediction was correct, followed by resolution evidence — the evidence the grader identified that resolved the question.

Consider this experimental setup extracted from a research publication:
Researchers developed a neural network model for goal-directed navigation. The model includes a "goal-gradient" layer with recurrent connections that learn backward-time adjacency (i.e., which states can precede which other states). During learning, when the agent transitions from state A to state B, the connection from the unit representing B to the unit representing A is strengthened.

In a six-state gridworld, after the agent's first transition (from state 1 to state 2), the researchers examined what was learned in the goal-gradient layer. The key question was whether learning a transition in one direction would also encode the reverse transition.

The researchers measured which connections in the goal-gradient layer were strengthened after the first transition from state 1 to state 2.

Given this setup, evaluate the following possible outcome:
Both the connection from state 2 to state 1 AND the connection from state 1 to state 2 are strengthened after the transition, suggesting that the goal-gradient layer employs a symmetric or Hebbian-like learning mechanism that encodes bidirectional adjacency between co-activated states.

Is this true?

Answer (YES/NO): NO